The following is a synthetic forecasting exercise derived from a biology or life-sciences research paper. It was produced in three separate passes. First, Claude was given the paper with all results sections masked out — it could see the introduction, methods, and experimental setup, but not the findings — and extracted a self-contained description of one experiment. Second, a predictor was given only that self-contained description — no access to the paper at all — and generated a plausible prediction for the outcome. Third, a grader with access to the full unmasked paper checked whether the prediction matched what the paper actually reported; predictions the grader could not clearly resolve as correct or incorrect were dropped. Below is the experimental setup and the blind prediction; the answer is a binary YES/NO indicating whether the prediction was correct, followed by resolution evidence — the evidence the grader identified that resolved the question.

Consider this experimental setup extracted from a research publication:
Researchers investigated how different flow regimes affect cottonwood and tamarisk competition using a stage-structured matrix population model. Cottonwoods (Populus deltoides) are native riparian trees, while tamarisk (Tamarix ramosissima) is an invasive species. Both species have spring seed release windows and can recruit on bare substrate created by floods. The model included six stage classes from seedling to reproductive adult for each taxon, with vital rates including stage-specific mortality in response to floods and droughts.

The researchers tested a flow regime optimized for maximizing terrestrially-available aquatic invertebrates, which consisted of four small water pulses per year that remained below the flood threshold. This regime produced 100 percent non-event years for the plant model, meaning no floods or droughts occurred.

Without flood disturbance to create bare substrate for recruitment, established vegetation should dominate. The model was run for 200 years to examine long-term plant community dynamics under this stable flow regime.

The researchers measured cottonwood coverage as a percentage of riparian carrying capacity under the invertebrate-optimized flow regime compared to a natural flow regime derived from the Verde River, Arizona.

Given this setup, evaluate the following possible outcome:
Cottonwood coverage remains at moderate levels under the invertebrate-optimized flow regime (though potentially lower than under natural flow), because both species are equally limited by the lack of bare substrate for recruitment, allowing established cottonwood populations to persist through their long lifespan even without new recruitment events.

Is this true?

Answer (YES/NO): NO